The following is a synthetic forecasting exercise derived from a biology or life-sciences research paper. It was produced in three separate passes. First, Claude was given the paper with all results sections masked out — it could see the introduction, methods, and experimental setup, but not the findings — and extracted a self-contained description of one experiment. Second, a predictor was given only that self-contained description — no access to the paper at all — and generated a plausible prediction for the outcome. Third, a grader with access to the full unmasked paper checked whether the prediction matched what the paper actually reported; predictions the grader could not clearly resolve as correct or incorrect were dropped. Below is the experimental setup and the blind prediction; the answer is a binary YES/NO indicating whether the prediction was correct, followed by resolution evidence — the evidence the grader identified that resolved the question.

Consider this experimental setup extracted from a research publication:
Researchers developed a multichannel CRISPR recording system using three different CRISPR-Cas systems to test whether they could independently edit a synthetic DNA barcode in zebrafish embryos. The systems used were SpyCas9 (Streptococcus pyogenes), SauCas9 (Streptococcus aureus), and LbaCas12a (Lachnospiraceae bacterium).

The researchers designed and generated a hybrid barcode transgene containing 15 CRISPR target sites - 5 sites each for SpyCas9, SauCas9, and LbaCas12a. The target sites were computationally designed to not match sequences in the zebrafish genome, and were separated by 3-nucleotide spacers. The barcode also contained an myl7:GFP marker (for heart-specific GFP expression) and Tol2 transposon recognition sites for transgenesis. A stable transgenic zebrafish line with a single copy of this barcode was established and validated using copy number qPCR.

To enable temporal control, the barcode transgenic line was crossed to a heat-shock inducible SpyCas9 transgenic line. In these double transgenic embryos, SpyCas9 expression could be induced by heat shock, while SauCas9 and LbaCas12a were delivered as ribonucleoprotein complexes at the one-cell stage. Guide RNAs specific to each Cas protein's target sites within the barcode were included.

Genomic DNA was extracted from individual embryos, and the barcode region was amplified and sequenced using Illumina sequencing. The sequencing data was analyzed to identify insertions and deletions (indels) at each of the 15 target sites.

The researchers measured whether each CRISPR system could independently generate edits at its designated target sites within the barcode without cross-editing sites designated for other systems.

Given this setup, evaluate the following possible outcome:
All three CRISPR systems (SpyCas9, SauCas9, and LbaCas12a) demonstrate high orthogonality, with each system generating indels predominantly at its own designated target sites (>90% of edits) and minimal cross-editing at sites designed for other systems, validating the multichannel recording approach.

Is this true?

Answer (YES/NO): YES